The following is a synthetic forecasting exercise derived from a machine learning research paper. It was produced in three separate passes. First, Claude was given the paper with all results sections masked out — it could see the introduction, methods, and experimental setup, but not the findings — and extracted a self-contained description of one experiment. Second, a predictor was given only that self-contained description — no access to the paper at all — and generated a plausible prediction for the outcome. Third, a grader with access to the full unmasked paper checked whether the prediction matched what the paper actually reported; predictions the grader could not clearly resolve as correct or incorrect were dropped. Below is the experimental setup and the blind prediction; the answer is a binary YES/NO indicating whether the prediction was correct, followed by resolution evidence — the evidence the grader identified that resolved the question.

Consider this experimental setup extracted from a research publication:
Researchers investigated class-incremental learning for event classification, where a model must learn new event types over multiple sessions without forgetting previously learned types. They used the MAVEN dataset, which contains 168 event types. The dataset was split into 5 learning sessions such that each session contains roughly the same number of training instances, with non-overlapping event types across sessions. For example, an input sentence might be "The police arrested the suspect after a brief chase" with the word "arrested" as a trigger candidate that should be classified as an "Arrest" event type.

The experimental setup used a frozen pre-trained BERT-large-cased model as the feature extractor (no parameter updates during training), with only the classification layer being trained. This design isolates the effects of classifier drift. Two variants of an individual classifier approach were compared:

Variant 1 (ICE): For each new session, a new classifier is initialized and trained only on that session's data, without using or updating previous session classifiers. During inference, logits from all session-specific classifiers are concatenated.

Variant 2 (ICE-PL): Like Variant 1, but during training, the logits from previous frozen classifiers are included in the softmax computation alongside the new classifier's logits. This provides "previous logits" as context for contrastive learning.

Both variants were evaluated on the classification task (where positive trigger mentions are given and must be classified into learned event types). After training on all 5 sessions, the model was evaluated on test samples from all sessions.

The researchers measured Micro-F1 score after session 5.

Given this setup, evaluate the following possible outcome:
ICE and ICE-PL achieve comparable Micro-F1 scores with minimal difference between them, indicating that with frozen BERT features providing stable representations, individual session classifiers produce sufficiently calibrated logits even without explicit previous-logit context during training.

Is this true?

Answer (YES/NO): NO